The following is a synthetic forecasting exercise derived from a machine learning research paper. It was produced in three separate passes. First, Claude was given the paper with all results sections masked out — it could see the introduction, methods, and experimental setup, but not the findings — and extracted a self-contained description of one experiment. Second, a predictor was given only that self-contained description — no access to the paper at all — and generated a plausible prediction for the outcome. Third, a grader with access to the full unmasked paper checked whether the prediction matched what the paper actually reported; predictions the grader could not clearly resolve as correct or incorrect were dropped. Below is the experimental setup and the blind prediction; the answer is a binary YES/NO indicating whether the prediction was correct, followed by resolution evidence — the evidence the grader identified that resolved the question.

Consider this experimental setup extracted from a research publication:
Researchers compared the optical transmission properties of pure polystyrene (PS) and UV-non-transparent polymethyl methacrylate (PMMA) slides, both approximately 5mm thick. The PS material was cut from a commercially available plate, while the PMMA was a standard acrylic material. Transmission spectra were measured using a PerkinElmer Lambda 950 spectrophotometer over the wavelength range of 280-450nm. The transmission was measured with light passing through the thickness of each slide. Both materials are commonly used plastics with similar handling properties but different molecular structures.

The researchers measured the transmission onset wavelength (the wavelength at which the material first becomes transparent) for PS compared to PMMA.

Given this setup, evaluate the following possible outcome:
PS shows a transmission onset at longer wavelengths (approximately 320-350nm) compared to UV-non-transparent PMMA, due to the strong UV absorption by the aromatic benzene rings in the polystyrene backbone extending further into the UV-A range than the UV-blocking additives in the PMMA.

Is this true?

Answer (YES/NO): NO